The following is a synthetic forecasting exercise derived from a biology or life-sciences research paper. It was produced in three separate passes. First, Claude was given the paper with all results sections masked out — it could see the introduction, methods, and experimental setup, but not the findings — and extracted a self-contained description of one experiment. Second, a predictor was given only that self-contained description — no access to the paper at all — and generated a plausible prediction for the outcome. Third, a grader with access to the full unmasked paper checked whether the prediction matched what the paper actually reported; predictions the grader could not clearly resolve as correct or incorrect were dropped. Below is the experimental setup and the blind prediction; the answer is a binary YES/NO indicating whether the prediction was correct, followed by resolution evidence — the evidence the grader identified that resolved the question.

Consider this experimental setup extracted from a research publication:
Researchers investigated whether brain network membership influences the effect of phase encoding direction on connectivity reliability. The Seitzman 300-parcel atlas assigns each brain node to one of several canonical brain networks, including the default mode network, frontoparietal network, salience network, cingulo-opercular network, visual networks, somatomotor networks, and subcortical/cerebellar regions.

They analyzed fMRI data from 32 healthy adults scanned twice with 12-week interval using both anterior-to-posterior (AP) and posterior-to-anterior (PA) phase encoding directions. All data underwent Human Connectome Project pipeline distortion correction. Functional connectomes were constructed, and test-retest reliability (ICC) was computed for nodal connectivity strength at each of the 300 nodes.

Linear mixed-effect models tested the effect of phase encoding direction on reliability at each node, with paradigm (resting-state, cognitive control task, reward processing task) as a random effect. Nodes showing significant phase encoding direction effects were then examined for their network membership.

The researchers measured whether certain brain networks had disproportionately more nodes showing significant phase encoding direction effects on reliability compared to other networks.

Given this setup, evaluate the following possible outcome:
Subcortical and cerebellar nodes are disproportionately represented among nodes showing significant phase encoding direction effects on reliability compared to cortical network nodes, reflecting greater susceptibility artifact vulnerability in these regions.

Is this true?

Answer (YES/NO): NO